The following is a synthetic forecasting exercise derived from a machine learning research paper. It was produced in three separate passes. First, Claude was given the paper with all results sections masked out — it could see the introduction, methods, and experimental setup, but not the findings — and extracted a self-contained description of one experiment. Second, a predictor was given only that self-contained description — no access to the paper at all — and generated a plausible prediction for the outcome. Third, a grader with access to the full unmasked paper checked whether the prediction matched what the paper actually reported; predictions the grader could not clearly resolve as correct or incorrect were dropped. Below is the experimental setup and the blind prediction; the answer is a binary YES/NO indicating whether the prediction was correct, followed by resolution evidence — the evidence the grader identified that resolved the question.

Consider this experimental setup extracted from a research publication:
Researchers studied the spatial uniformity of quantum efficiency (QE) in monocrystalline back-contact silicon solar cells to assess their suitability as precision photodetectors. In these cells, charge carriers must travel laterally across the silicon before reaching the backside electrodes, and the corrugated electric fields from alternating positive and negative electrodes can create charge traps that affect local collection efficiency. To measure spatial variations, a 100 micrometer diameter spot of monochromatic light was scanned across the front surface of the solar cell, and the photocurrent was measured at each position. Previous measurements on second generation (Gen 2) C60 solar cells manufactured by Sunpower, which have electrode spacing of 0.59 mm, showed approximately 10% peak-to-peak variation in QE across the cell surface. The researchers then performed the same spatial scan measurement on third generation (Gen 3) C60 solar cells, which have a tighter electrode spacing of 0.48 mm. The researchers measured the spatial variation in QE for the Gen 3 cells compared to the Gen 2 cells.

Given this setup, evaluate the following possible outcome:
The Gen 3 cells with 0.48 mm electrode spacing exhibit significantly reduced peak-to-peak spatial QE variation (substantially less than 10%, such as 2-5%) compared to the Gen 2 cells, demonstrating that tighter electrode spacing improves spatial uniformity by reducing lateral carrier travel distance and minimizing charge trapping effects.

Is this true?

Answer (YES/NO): YES